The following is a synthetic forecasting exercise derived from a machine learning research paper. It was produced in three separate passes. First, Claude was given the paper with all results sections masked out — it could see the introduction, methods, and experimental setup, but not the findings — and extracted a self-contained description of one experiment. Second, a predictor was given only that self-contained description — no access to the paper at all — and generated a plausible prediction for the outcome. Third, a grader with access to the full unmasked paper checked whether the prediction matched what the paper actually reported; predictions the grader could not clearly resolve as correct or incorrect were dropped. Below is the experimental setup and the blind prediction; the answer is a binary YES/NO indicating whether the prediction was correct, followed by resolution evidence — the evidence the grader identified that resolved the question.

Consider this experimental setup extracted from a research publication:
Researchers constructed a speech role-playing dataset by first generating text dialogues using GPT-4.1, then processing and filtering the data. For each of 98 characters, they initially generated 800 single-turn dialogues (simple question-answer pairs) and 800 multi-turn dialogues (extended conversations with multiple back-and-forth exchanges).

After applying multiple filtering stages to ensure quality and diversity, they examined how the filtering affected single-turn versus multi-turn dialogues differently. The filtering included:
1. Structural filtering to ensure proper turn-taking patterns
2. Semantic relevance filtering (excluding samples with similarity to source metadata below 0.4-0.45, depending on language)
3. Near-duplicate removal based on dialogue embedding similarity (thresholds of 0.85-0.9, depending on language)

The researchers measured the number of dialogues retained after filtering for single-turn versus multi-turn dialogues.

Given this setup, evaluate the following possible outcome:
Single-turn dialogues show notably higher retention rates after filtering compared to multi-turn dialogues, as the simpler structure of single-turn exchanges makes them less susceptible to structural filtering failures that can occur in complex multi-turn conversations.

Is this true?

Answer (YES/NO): NO